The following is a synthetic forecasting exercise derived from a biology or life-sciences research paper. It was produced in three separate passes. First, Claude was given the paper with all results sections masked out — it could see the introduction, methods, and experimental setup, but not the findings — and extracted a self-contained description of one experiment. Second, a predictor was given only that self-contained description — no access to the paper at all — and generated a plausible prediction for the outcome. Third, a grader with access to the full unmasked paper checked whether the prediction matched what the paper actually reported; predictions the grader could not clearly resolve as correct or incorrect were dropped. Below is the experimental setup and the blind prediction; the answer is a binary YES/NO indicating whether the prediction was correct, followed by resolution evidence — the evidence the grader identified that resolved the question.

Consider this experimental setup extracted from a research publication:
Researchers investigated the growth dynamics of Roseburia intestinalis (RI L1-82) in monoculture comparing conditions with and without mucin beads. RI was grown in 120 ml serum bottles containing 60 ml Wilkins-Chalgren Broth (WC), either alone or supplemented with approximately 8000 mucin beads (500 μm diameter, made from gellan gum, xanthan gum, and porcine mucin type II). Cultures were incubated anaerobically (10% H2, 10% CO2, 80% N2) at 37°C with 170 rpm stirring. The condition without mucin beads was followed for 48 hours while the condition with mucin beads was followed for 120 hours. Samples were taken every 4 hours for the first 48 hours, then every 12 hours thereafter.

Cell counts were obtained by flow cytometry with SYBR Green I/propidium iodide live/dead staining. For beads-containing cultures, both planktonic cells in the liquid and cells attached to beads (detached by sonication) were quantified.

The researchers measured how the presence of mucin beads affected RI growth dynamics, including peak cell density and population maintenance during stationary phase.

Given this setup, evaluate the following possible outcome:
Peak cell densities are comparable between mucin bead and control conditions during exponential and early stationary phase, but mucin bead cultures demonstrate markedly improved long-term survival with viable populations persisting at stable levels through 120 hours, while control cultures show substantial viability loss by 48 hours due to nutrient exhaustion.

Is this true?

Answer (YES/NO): NO